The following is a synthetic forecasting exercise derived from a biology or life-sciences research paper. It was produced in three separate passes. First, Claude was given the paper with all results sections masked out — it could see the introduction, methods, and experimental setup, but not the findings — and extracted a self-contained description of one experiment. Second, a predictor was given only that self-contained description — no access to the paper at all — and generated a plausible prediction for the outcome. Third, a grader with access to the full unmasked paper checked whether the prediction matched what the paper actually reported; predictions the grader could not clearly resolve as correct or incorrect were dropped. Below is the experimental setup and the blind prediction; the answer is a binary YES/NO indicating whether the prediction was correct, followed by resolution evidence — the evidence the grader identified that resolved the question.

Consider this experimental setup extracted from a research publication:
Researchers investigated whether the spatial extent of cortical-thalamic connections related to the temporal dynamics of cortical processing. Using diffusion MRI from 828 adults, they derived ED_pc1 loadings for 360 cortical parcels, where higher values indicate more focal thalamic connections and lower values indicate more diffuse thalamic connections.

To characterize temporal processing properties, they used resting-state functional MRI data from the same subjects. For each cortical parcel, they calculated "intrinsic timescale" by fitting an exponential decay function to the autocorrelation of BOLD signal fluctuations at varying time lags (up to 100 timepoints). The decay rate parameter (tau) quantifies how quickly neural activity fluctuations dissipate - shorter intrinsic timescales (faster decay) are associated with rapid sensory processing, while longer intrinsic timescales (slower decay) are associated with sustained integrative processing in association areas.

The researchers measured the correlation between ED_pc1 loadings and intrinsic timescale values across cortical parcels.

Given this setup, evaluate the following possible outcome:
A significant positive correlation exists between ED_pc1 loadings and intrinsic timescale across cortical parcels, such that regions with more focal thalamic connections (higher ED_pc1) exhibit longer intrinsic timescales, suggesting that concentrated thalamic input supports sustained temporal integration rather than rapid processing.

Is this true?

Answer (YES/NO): NO